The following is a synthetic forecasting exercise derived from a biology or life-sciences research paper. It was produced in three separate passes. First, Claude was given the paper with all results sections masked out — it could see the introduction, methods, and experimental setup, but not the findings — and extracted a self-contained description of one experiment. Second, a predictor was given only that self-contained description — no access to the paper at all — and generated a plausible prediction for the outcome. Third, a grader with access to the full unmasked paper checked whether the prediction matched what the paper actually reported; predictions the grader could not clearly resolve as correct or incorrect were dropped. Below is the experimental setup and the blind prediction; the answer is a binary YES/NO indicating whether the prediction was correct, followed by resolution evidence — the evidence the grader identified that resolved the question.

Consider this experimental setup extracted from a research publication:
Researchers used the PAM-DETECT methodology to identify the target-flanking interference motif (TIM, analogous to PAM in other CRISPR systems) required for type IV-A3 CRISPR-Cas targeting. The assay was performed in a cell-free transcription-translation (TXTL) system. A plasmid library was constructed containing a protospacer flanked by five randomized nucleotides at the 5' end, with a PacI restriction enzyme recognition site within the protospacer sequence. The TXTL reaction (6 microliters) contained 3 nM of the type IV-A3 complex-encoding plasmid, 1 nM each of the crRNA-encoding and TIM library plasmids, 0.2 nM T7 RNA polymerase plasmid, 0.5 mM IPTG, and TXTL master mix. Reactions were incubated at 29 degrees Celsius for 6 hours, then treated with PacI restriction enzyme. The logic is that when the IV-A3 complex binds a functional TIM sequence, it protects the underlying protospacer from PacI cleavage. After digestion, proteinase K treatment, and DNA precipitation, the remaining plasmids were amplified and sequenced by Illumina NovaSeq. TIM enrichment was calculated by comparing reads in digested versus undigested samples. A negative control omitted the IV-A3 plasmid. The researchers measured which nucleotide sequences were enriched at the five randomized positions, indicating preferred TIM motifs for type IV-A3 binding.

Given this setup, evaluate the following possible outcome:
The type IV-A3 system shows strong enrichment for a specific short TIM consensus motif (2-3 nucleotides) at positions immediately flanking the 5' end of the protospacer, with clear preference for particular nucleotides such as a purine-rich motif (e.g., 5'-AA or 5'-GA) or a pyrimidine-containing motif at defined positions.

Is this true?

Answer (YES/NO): YES